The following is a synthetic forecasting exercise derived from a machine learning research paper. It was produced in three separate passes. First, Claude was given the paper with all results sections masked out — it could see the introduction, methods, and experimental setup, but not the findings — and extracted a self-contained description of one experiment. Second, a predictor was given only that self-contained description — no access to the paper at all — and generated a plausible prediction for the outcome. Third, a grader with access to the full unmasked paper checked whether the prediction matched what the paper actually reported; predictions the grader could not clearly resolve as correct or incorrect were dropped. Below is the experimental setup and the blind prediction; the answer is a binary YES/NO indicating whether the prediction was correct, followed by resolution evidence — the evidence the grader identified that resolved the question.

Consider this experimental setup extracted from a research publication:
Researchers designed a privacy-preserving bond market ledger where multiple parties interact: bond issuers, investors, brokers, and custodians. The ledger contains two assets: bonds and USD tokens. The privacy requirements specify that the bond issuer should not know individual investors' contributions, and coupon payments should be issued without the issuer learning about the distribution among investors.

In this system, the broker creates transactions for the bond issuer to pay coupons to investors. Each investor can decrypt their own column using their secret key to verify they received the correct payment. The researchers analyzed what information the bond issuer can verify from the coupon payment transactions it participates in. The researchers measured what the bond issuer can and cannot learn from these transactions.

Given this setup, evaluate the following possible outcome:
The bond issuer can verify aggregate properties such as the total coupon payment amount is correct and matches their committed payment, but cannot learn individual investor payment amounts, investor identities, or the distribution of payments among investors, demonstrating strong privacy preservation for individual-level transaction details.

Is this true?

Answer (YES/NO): YES